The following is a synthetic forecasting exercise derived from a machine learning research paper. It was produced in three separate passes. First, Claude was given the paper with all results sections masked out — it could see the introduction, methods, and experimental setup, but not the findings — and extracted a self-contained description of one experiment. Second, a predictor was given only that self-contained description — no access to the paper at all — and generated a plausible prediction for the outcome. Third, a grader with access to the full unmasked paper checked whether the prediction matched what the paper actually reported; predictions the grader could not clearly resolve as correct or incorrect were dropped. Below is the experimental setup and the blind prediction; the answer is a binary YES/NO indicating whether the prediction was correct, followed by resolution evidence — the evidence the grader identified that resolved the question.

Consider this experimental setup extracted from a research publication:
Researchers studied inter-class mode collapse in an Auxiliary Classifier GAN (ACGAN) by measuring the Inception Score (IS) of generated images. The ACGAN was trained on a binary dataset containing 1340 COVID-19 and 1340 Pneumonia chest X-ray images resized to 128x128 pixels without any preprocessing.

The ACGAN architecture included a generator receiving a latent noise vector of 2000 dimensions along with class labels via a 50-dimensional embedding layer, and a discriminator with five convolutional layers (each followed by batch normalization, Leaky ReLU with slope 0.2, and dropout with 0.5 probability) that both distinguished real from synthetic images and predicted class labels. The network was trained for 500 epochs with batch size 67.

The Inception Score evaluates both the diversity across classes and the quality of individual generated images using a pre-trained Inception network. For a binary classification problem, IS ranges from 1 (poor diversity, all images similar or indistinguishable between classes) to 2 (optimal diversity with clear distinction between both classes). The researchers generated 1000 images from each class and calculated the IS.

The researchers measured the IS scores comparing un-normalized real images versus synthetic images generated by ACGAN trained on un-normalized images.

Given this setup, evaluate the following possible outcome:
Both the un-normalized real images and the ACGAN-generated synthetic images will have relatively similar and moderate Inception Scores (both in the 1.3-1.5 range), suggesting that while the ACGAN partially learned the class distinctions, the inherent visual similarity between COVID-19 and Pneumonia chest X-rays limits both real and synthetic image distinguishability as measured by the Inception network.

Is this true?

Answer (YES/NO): NO